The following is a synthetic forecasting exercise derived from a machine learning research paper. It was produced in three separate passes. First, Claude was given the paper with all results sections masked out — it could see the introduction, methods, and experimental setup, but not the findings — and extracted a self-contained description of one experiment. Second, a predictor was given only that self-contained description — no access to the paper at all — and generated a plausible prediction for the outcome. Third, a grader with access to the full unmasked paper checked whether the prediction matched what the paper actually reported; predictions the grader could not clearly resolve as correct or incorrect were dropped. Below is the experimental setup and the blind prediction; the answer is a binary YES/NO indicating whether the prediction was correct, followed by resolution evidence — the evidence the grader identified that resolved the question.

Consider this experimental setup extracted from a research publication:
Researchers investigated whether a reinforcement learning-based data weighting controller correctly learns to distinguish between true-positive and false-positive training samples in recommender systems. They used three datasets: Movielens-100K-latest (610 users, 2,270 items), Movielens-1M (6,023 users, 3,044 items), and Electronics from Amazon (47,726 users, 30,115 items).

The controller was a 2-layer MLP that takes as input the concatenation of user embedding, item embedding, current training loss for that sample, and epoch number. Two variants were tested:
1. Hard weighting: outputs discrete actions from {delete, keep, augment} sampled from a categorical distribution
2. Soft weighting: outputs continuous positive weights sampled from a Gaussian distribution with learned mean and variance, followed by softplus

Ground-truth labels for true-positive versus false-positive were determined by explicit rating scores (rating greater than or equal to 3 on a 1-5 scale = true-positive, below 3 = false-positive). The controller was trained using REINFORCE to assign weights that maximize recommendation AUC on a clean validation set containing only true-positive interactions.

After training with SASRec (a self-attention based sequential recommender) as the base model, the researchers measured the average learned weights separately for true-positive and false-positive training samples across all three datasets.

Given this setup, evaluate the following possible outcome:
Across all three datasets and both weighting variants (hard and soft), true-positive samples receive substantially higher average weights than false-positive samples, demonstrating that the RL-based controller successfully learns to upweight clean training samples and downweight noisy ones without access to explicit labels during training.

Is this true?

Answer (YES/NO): YES